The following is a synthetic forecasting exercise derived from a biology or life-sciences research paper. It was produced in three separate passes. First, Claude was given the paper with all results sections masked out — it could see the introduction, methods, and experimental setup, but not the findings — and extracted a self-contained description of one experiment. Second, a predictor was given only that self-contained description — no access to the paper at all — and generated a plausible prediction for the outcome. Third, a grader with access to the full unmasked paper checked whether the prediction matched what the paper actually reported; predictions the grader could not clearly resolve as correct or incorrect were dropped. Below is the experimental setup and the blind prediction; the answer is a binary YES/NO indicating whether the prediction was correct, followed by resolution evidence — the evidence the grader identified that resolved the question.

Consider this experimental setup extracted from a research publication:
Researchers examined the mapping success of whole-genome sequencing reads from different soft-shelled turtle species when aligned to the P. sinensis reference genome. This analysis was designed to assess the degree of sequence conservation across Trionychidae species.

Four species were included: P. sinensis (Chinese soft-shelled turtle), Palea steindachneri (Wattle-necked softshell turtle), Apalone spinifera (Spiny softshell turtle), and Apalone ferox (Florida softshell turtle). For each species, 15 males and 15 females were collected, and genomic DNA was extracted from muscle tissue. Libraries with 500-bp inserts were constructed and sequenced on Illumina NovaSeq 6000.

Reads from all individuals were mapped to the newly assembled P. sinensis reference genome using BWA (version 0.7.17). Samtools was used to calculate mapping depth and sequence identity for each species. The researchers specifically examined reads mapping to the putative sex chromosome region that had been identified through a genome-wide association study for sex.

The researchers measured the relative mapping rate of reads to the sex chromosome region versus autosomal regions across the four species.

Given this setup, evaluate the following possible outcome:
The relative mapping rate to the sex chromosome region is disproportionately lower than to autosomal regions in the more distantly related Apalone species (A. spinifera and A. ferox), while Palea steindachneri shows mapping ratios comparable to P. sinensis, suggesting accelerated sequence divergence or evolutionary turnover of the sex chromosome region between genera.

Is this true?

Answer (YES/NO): NO